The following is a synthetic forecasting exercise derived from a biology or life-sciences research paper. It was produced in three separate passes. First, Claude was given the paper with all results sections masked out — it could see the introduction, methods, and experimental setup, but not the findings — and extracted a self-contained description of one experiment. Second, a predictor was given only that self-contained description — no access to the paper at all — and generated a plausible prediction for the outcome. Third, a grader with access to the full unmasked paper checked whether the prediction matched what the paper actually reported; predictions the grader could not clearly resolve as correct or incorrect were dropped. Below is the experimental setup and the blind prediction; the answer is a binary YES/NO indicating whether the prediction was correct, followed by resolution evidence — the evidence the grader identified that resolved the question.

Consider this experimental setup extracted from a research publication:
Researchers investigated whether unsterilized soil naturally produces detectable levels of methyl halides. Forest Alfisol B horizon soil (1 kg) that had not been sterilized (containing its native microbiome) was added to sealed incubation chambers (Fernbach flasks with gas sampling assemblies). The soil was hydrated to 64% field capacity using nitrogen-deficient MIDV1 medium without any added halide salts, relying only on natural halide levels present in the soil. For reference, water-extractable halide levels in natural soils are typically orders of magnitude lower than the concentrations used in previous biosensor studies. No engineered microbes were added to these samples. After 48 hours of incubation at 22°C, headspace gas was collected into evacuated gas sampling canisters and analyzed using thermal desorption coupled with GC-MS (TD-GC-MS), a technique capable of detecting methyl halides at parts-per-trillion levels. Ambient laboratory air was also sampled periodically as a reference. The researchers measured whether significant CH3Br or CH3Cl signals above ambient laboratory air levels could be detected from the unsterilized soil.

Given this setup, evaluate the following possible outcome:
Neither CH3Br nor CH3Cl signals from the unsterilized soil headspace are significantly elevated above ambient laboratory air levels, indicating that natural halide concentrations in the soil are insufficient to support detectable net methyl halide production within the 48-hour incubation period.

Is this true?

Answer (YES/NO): NO